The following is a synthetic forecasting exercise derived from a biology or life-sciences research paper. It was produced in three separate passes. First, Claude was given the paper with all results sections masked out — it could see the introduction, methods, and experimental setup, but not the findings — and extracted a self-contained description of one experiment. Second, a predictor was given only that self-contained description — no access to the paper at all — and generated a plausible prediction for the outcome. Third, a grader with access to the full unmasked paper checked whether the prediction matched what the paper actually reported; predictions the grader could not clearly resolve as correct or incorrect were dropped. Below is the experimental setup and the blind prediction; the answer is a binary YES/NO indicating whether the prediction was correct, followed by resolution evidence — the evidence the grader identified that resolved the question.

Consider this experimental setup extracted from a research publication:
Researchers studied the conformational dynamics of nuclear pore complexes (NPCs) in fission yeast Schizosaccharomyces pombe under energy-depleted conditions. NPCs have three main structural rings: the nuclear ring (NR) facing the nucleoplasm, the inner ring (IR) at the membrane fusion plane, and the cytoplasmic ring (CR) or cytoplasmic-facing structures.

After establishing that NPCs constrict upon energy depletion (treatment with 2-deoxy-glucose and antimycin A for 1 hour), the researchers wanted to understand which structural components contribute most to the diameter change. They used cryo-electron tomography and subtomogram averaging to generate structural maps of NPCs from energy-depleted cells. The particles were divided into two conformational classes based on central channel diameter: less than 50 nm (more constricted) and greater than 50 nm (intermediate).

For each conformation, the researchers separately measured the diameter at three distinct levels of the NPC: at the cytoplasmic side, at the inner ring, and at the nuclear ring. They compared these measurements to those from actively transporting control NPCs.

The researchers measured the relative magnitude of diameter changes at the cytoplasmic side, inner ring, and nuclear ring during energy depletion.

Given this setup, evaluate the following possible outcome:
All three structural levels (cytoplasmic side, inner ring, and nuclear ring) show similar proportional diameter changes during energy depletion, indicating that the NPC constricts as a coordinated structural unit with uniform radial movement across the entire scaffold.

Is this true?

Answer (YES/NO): NO